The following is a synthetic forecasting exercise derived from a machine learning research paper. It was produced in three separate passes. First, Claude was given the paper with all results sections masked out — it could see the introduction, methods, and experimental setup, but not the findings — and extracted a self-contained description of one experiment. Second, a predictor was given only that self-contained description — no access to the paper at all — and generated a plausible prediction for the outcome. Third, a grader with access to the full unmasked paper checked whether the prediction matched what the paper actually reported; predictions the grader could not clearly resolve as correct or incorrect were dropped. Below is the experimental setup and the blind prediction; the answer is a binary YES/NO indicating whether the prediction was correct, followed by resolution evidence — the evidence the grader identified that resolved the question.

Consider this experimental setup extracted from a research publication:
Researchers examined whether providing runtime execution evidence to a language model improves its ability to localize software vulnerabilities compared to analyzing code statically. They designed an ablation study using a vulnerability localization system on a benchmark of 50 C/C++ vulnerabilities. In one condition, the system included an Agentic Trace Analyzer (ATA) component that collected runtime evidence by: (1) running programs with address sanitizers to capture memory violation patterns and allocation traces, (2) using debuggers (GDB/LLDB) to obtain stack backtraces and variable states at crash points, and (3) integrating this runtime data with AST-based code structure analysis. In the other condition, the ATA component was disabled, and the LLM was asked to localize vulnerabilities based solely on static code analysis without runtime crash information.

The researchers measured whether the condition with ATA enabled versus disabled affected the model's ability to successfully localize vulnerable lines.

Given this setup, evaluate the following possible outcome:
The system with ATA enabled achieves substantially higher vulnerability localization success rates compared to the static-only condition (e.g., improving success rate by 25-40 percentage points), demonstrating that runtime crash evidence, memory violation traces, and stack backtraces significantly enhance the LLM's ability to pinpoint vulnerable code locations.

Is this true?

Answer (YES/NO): YES